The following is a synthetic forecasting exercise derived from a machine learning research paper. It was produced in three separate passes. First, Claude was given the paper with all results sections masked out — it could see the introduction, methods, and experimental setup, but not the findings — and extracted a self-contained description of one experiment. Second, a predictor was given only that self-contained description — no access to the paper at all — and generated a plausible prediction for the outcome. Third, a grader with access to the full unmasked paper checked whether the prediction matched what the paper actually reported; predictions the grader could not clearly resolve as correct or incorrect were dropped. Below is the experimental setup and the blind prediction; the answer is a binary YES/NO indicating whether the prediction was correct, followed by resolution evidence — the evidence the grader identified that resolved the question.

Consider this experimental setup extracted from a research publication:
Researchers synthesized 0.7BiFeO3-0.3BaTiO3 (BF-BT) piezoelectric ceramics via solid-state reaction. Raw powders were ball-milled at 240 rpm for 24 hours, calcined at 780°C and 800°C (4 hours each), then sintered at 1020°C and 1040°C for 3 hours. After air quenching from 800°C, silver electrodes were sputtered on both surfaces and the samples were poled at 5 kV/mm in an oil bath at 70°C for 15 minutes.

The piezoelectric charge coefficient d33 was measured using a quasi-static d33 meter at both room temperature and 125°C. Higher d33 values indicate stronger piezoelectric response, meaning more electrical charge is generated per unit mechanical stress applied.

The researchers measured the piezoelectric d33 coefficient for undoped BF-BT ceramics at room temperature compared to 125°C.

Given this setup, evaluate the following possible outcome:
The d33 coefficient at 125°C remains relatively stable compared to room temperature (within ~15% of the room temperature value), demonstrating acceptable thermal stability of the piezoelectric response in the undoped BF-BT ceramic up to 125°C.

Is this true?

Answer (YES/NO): NO